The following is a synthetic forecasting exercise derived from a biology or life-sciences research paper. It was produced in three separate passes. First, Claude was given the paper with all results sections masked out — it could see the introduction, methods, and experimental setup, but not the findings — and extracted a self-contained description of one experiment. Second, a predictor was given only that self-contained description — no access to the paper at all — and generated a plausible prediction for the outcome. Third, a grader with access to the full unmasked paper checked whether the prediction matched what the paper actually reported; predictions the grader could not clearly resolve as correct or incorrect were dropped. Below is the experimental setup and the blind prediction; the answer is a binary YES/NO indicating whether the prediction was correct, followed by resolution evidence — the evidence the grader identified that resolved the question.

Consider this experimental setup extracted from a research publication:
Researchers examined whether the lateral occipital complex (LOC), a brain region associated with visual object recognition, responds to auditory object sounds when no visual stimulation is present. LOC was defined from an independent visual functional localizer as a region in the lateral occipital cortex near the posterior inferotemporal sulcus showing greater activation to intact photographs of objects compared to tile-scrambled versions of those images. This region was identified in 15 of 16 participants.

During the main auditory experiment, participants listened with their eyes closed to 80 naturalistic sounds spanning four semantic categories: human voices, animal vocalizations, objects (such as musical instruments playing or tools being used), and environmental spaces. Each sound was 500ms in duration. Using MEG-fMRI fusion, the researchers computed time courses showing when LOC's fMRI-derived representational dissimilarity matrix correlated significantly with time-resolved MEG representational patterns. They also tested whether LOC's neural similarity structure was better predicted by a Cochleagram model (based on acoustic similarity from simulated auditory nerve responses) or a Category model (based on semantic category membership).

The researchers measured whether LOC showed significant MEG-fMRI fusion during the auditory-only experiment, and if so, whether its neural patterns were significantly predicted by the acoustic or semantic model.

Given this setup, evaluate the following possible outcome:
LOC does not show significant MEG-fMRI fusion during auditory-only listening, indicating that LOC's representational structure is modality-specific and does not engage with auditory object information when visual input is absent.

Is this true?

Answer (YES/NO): NO